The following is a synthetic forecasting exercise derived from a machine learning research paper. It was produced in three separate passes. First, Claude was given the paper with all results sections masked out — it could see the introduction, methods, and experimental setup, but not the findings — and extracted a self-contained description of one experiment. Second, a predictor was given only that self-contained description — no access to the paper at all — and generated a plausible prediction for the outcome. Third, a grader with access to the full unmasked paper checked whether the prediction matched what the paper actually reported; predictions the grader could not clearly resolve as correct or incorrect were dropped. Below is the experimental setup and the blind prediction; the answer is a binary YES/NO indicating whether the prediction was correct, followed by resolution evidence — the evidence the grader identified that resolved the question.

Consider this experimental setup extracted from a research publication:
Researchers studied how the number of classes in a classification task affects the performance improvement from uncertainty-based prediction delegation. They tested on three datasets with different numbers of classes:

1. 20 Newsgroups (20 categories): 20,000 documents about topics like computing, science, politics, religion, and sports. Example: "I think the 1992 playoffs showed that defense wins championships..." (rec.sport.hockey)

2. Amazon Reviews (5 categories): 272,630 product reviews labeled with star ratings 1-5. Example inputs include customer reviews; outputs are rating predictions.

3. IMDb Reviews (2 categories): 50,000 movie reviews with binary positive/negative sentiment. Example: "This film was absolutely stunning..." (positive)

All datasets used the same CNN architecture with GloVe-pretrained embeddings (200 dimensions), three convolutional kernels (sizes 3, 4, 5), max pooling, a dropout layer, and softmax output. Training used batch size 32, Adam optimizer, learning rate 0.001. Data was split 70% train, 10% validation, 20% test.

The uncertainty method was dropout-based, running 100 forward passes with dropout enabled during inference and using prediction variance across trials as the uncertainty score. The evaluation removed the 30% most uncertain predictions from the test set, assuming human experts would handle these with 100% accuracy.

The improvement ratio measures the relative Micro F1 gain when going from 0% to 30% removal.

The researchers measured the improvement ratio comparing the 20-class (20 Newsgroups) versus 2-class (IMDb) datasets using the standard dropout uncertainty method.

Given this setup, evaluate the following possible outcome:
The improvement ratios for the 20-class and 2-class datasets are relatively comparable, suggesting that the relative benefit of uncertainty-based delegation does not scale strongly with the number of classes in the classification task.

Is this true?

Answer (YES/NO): NO